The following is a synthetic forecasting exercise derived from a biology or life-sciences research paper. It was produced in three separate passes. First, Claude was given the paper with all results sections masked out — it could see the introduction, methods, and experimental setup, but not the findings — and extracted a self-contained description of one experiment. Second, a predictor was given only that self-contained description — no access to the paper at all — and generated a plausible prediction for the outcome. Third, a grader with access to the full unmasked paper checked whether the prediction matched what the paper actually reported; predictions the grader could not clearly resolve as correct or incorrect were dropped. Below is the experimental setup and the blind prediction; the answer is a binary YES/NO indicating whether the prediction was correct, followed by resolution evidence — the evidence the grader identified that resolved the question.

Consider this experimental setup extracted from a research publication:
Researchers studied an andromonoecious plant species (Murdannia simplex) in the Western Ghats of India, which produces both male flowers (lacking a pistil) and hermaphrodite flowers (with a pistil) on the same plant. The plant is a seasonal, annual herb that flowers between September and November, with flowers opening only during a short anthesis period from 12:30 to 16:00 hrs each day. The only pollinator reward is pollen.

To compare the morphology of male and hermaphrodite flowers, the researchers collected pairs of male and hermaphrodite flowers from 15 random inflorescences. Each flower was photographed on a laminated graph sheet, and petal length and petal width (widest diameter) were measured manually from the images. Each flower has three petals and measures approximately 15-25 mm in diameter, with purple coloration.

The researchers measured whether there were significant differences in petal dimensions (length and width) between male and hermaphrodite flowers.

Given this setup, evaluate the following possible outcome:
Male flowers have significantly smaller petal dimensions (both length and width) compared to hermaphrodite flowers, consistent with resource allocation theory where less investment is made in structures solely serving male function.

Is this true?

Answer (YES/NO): NO